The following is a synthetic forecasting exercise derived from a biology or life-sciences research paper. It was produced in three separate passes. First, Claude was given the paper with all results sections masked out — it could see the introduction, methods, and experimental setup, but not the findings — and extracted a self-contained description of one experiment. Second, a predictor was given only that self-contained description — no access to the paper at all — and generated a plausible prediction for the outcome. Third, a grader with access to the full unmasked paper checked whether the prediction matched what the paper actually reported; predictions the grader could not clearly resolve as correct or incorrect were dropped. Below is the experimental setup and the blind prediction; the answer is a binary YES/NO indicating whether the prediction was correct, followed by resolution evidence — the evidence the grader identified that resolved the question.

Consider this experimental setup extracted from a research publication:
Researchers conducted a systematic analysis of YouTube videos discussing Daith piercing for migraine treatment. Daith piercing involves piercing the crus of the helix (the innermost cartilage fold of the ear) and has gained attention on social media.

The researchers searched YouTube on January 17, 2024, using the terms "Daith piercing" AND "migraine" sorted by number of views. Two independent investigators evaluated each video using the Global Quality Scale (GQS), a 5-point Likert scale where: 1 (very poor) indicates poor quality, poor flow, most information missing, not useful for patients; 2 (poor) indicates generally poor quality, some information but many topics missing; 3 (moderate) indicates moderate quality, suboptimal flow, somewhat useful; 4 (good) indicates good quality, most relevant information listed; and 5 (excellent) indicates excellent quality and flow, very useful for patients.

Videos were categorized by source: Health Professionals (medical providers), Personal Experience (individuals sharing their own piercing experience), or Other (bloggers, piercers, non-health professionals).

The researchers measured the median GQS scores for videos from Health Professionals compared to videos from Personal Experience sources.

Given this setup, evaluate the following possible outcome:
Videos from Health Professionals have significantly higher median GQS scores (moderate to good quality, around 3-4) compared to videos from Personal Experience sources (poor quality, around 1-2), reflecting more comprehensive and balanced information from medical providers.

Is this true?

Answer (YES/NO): NO